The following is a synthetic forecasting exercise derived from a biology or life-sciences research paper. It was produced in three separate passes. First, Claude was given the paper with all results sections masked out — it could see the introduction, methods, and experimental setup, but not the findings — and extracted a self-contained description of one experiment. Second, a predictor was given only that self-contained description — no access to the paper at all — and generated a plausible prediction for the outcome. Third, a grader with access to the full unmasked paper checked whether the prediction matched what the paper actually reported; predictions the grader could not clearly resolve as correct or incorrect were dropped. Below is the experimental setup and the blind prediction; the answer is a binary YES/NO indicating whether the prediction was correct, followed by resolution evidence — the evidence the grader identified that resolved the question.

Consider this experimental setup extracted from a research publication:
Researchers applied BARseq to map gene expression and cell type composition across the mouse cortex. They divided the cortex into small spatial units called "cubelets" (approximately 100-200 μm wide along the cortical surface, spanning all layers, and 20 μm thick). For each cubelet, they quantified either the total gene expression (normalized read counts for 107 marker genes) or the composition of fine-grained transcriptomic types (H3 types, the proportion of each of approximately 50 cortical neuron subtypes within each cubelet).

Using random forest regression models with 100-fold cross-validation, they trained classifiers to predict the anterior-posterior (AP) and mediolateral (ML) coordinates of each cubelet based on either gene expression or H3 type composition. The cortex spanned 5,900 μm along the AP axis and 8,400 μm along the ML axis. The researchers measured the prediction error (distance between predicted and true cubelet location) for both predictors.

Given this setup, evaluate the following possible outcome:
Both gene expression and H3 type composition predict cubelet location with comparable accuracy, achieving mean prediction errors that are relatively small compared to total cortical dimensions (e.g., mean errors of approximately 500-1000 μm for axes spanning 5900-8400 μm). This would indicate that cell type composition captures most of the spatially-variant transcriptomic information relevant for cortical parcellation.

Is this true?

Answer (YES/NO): NO